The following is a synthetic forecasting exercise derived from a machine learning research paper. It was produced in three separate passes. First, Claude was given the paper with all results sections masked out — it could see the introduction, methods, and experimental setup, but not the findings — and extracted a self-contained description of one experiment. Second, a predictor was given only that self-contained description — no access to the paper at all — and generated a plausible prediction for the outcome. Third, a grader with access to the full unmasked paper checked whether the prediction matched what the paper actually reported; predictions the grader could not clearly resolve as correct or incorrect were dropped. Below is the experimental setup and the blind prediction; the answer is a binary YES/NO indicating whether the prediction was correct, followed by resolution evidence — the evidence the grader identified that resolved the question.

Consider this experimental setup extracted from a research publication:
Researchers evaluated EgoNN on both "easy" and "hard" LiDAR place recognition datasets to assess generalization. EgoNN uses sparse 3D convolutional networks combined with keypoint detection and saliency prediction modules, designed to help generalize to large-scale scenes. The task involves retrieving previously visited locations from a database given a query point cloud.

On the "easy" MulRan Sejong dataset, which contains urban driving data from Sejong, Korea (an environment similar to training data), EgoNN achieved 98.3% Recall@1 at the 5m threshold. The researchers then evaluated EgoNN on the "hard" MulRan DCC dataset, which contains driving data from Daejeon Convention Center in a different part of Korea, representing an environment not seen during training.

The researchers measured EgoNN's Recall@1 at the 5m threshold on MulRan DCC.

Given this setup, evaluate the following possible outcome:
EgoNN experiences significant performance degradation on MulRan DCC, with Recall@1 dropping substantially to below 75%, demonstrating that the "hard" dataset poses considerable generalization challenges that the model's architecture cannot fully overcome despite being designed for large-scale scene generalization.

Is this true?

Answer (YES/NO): YES